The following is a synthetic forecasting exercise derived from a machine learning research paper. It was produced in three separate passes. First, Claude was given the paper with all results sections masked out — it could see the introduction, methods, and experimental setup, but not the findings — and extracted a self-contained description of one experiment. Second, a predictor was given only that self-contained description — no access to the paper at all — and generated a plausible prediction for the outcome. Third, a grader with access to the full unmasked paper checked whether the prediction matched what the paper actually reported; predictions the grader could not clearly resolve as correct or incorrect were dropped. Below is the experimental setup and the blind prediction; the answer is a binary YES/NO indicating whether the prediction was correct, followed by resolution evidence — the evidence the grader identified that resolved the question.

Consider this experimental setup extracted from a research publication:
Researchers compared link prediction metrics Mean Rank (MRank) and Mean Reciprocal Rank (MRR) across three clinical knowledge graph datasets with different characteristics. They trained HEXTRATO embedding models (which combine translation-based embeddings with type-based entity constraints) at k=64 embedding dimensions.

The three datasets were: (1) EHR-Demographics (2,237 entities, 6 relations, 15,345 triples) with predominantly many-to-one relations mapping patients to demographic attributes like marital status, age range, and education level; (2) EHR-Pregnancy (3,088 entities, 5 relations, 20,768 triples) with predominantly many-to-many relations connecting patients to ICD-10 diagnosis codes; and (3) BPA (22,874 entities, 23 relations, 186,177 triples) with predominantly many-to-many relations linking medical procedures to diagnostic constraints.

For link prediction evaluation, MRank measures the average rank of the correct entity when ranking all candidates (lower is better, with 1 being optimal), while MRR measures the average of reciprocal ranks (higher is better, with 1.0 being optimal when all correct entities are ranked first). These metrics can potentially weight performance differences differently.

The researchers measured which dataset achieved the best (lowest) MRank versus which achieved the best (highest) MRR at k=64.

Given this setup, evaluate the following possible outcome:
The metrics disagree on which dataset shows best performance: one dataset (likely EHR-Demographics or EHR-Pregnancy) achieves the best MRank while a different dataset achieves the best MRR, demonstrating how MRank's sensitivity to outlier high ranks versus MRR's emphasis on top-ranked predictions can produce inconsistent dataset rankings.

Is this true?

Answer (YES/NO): YES